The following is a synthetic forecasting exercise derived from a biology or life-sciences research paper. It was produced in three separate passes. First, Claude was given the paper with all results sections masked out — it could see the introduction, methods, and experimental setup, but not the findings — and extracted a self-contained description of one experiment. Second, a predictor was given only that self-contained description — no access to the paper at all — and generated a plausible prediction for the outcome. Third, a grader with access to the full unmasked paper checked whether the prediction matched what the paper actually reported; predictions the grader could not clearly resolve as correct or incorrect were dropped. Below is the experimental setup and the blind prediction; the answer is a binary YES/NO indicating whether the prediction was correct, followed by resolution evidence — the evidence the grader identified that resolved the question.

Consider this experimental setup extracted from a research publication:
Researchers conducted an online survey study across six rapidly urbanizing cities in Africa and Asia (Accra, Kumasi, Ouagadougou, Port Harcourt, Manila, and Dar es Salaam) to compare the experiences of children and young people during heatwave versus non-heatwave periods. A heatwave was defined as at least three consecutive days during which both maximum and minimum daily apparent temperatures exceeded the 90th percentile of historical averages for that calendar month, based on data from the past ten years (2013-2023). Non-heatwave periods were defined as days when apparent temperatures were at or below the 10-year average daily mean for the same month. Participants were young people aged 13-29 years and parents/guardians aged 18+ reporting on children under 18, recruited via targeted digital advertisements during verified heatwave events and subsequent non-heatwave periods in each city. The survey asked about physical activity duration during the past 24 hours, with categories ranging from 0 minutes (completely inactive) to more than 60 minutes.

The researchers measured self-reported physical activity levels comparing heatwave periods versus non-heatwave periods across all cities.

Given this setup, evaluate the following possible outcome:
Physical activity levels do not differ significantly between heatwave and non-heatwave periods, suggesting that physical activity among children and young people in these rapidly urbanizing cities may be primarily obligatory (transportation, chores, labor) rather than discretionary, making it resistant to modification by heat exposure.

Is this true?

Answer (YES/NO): NO